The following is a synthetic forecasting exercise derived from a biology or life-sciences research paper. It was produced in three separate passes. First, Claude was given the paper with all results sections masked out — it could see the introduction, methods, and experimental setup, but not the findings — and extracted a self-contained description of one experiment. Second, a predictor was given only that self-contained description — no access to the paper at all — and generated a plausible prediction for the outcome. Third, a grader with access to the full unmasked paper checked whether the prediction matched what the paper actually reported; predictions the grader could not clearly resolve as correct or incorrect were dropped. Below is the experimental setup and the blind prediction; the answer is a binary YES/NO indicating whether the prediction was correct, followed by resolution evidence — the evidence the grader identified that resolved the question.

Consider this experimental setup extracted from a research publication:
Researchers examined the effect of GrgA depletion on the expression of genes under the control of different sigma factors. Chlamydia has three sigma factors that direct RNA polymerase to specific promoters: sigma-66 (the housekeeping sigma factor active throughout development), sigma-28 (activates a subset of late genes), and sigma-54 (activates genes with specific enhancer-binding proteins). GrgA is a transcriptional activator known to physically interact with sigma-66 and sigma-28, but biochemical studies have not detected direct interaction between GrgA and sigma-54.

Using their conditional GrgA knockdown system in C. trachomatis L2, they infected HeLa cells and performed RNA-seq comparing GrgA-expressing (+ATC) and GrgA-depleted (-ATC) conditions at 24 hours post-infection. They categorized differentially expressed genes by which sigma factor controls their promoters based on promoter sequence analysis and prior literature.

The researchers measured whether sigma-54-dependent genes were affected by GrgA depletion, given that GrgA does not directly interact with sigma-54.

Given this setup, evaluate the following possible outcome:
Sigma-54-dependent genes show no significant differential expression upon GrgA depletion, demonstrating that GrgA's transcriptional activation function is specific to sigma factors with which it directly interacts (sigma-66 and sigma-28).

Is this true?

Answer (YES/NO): NO